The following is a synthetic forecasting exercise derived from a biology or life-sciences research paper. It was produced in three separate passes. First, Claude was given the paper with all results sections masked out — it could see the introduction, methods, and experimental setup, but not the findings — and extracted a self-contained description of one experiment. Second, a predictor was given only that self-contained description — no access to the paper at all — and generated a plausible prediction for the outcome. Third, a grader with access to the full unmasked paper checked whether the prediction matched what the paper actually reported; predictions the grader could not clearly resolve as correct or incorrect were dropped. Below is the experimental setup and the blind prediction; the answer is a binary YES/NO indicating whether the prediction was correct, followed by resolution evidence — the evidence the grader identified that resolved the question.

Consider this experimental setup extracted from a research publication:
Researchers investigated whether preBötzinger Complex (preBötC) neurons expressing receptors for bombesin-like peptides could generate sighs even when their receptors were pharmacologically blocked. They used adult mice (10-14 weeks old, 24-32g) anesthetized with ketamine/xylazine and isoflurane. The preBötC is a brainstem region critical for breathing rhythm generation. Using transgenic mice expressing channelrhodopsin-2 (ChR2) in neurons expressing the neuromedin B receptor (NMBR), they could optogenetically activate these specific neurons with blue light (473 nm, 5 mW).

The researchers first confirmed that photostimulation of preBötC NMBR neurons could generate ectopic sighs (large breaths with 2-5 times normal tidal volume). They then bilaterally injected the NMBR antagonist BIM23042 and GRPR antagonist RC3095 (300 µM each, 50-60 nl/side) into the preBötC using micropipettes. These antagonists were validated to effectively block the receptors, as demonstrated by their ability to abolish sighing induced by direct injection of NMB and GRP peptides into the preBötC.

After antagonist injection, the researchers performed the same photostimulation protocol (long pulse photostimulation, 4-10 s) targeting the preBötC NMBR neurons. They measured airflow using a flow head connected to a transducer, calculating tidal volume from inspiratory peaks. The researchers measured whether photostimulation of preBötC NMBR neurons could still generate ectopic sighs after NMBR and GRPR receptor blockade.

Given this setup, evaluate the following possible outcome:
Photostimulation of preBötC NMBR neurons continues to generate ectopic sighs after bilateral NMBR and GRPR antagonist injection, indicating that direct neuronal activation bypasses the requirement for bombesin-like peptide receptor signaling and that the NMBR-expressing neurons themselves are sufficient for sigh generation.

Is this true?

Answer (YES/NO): YES